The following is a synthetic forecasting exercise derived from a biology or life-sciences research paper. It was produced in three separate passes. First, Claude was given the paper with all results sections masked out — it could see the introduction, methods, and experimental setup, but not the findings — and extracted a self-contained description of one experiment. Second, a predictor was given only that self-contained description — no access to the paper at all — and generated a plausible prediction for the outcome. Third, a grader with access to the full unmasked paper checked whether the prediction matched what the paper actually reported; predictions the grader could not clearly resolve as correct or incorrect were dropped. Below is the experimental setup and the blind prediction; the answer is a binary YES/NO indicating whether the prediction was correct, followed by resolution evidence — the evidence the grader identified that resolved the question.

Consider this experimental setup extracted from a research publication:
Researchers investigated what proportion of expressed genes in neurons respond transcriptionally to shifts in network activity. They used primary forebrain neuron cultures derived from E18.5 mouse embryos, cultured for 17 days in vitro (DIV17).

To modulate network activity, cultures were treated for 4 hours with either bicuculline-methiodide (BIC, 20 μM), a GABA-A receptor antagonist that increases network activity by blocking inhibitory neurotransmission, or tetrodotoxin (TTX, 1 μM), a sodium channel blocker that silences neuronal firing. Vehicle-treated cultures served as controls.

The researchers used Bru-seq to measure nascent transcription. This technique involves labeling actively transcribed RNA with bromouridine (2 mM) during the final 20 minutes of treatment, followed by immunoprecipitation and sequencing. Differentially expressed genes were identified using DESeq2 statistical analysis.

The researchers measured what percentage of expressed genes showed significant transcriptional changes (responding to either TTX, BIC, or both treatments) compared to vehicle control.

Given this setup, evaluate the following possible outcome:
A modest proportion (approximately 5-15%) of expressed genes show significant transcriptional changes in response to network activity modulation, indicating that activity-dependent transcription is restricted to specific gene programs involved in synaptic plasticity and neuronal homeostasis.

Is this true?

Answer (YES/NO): NO